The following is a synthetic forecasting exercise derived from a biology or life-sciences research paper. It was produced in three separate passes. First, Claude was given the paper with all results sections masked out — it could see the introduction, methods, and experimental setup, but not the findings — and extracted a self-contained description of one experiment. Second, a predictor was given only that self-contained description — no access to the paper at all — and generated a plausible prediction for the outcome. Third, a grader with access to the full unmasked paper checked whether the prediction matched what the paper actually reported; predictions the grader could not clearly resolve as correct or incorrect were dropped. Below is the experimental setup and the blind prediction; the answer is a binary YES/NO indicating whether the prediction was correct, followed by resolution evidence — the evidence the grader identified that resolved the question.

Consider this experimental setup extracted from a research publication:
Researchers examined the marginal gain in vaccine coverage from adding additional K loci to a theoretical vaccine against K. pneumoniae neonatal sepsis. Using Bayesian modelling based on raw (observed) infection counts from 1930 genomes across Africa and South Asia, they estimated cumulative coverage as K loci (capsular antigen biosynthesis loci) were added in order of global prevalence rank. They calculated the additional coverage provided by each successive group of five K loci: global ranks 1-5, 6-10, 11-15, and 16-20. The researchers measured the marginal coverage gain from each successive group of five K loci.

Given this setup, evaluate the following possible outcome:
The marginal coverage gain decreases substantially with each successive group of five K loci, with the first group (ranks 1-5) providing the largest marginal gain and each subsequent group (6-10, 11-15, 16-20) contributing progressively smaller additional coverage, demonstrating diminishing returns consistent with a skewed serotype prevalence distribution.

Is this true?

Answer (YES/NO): YES